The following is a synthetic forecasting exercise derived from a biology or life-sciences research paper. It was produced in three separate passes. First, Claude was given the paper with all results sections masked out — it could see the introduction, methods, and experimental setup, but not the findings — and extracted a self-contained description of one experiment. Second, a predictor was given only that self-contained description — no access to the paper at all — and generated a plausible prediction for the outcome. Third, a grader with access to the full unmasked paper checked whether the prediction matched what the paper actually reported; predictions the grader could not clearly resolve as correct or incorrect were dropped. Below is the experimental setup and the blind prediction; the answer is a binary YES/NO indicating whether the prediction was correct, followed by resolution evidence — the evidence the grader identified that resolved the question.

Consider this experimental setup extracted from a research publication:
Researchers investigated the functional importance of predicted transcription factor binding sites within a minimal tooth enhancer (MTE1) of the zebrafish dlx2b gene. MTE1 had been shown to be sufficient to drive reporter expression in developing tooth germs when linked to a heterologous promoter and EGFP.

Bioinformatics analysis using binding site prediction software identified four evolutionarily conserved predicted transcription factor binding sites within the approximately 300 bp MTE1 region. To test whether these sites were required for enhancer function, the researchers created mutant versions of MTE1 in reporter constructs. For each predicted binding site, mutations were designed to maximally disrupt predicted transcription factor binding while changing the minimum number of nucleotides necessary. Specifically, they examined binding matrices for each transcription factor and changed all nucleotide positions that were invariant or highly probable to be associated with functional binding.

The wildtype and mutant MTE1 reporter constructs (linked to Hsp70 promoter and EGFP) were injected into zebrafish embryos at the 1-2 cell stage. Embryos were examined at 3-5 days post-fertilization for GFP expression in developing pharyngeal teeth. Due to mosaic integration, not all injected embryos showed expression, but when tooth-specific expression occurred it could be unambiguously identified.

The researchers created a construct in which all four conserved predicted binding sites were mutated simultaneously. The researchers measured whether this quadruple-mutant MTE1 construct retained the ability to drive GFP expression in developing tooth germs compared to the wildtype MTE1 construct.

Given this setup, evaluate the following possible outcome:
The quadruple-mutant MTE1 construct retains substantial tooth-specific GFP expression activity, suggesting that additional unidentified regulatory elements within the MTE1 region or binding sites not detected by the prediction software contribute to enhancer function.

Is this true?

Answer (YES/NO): NO